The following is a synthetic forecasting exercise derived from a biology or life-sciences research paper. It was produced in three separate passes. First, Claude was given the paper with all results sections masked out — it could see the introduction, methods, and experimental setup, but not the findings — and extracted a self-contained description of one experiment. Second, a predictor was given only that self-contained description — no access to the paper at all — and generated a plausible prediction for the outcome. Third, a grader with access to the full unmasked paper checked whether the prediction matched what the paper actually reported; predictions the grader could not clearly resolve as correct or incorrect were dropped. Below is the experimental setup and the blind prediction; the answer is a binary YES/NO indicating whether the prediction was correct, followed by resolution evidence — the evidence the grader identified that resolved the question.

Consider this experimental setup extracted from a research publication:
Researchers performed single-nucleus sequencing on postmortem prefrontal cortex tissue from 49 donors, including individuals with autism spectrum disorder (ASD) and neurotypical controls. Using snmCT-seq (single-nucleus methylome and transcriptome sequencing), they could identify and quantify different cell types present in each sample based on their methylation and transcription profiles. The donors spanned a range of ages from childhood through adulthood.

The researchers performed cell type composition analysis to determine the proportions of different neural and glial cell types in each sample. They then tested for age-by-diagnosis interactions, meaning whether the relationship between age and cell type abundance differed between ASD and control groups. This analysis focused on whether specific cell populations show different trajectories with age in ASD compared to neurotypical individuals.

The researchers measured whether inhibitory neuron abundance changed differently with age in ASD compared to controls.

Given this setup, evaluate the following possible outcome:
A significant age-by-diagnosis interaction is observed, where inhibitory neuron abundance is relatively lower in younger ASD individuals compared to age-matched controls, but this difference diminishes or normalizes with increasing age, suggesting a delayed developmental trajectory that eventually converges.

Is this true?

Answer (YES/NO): NO